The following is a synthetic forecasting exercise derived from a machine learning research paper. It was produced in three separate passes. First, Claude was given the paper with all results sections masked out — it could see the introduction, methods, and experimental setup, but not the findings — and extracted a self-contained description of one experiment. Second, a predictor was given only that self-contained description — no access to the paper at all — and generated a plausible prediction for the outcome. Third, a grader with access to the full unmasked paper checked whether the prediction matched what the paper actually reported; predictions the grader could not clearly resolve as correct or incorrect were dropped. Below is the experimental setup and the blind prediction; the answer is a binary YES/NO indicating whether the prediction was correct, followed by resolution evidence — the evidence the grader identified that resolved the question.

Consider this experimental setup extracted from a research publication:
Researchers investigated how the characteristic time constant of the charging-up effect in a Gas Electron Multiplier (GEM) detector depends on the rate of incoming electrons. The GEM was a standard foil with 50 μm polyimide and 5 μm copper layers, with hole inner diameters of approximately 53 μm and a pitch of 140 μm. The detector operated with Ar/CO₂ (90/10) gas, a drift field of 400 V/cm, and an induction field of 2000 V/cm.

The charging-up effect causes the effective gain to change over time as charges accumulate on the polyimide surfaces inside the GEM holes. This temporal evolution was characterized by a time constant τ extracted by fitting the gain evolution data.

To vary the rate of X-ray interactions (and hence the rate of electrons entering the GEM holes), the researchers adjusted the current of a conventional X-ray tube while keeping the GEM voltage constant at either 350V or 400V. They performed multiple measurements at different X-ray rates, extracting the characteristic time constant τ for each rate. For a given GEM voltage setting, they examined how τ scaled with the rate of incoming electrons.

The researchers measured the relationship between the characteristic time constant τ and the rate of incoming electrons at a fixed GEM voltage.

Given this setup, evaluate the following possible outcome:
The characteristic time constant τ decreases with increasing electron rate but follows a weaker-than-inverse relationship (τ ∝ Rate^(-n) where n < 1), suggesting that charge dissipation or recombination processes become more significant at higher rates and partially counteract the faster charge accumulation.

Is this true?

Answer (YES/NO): NO